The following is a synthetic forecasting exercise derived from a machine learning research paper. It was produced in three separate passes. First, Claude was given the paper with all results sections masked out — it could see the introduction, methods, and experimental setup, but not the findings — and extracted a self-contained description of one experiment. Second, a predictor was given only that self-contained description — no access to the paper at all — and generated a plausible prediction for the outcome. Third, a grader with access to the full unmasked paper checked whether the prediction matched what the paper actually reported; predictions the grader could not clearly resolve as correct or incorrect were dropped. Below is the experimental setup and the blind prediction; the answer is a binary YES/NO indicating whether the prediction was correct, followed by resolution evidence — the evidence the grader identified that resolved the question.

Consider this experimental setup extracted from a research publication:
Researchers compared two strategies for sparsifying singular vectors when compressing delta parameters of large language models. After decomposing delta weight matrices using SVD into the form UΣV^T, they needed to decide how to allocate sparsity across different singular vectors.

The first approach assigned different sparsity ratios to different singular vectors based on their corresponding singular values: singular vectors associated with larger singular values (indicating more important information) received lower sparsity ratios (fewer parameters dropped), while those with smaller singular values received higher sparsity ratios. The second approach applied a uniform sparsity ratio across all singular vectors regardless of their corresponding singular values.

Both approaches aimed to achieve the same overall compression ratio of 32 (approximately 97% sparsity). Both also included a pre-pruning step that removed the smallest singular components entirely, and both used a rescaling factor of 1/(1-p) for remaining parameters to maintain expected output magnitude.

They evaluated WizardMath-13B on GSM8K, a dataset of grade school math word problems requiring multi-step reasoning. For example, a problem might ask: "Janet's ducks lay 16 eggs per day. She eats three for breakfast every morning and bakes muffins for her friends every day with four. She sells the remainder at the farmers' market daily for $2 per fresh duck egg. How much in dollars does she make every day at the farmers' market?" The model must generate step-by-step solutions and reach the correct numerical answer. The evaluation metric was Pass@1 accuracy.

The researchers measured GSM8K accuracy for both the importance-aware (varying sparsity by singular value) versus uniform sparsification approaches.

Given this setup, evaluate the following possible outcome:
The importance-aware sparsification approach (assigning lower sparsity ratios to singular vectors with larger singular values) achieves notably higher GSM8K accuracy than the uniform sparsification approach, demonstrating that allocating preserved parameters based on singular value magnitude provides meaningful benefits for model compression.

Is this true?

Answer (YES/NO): YES